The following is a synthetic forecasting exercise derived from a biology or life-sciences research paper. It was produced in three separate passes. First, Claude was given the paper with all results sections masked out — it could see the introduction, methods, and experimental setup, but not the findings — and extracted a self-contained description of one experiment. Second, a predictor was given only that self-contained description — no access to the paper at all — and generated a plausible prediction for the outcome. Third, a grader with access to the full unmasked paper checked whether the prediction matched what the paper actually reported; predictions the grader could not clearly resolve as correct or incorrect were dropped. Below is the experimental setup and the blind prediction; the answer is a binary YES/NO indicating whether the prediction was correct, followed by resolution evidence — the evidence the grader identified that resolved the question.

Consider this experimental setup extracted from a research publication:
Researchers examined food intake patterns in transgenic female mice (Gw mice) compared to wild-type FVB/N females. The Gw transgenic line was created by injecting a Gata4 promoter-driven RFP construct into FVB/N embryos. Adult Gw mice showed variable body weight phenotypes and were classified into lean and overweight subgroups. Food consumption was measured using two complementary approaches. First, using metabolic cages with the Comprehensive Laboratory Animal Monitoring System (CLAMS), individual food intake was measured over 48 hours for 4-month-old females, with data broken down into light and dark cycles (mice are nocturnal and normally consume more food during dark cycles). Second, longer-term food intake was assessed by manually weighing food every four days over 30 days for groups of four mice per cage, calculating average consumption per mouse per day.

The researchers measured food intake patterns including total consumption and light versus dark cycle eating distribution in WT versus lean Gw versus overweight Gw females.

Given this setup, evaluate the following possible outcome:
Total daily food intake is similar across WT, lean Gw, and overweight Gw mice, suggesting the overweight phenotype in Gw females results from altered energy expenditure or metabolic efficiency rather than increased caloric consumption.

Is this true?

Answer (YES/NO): NO